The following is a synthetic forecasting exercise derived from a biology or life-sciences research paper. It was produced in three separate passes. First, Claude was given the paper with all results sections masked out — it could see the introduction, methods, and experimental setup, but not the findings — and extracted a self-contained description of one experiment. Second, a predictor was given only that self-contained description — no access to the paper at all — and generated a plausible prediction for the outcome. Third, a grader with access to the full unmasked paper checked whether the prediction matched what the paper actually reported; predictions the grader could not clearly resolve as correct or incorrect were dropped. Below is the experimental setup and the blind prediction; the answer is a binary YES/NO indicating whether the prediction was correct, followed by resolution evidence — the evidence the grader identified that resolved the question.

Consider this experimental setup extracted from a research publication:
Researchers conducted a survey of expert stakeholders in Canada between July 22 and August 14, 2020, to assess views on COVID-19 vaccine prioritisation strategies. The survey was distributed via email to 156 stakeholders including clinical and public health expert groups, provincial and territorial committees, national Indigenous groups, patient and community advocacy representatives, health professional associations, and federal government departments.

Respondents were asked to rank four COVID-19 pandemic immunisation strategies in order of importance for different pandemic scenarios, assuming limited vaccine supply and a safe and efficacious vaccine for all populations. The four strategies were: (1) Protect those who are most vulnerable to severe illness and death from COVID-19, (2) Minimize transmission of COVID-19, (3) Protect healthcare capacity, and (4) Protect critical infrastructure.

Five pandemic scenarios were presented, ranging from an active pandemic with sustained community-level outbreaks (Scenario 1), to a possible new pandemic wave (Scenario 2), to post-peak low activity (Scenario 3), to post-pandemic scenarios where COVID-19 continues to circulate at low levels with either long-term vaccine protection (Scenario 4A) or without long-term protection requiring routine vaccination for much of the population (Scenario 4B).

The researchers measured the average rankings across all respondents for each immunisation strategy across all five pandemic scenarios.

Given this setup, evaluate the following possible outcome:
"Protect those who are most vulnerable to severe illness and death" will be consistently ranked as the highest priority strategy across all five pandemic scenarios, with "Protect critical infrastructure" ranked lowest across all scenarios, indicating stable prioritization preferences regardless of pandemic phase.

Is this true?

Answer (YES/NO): YES